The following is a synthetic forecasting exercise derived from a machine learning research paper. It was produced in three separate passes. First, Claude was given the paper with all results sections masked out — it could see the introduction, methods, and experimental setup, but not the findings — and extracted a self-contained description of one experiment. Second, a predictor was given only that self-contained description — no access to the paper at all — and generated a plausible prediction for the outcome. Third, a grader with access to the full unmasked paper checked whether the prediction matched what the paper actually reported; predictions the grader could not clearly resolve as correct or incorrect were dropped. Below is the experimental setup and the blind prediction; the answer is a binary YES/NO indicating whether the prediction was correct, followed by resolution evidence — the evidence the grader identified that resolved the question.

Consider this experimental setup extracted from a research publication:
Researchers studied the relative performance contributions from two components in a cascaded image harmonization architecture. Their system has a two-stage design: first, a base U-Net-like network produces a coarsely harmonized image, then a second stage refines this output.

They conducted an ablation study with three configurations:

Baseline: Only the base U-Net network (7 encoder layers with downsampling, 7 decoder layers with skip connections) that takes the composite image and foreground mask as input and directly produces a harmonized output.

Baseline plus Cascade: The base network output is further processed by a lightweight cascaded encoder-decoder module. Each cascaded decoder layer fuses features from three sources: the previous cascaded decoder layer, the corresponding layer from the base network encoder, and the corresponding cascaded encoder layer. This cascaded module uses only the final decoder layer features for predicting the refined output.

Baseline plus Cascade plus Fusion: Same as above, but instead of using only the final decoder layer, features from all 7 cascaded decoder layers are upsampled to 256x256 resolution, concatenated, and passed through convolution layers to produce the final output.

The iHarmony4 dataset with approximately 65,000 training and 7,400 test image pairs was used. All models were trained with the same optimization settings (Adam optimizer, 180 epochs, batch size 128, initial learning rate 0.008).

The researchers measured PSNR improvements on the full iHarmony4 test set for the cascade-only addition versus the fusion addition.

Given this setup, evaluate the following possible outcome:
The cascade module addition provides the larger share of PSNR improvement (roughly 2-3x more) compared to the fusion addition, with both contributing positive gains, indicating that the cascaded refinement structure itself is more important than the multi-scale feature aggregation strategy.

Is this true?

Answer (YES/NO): NO